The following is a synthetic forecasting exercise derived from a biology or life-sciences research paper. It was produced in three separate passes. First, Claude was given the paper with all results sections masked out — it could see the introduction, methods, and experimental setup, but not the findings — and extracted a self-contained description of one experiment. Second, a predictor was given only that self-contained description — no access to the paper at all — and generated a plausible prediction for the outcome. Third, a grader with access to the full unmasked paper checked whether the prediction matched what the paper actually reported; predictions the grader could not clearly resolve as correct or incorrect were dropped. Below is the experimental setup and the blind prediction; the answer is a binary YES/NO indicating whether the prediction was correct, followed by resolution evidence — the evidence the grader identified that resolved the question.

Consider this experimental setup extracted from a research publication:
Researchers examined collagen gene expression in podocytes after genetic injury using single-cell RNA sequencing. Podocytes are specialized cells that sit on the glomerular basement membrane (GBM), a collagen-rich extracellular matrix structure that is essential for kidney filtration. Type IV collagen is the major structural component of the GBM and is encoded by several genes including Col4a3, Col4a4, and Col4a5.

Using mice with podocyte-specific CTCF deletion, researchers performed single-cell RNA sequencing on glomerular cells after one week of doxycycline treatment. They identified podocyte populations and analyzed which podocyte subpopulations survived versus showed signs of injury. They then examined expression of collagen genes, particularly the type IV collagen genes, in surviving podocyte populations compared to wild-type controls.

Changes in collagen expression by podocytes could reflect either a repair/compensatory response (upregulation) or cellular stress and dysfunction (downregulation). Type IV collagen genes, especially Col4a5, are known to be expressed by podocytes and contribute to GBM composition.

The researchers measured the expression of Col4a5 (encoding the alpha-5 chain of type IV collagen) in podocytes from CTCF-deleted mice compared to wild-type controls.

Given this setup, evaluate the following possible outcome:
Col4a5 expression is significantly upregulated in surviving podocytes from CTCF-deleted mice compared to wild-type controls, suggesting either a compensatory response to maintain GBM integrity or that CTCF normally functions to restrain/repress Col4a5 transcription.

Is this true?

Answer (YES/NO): YES